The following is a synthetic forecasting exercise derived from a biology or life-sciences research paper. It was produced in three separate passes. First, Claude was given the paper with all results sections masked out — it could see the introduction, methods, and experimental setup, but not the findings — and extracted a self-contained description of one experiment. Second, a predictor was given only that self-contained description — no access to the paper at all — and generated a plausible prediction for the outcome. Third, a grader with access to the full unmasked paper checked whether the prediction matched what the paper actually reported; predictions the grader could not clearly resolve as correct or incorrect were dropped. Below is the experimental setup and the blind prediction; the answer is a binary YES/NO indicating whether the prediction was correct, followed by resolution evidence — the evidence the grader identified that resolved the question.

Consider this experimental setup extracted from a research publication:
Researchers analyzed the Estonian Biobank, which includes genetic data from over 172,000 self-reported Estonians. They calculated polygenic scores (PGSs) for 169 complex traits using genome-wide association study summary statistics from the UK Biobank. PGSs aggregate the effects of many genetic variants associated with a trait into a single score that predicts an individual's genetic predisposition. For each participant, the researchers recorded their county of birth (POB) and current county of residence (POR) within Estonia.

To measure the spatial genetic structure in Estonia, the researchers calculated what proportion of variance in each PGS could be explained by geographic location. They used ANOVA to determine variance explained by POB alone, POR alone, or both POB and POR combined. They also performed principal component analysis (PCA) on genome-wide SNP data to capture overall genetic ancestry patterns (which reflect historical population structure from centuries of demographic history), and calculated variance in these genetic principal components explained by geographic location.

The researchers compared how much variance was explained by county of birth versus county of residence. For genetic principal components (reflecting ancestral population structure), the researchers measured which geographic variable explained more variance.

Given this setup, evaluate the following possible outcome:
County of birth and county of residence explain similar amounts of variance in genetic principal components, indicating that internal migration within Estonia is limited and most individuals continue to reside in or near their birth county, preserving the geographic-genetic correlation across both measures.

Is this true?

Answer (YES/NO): NO